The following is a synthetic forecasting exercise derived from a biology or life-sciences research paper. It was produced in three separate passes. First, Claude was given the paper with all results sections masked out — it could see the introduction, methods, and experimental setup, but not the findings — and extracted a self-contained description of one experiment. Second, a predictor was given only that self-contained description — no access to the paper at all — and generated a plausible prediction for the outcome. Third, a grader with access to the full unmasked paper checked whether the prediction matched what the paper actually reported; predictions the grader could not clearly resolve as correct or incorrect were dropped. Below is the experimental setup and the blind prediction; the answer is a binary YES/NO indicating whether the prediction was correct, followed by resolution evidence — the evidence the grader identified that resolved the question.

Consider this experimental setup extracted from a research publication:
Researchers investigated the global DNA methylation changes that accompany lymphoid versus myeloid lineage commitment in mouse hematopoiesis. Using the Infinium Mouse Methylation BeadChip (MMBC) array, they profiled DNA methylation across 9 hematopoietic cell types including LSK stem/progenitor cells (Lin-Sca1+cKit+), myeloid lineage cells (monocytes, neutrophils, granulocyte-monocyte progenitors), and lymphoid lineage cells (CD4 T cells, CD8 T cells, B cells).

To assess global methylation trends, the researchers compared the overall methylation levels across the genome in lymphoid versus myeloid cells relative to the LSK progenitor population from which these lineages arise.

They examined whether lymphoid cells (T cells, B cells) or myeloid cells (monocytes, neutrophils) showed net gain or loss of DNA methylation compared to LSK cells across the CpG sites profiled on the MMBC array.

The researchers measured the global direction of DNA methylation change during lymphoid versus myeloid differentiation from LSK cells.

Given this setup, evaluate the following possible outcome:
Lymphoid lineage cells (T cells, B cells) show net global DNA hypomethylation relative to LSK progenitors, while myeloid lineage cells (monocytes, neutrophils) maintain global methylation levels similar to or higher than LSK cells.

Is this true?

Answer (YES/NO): NO